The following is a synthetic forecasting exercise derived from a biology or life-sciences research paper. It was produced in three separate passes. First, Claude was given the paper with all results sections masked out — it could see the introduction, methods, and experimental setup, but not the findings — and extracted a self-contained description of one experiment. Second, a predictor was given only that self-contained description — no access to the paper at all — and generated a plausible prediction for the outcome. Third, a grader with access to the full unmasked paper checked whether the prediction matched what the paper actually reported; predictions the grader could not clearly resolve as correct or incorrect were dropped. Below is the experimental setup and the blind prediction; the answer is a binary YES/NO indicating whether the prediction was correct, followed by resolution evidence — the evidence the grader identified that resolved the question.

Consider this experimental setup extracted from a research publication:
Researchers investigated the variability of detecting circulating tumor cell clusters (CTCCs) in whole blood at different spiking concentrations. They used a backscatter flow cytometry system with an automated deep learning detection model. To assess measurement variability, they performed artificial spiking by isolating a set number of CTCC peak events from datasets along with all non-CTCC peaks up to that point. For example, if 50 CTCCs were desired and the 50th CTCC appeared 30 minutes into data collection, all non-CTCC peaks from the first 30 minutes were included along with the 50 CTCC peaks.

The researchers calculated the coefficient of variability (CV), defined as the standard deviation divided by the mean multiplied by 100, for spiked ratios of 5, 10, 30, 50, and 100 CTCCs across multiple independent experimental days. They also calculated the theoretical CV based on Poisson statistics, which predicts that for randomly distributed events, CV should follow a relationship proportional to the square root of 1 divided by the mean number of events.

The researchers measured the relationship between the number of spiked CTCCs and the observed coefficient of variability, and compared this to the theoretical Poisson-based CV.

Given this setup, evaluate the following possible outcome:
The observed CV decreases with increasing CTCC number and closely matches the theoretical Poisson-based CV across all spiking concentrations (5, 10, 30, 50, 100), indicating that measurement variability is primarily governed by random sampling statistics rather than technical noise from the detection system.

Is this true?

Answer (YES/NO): NO